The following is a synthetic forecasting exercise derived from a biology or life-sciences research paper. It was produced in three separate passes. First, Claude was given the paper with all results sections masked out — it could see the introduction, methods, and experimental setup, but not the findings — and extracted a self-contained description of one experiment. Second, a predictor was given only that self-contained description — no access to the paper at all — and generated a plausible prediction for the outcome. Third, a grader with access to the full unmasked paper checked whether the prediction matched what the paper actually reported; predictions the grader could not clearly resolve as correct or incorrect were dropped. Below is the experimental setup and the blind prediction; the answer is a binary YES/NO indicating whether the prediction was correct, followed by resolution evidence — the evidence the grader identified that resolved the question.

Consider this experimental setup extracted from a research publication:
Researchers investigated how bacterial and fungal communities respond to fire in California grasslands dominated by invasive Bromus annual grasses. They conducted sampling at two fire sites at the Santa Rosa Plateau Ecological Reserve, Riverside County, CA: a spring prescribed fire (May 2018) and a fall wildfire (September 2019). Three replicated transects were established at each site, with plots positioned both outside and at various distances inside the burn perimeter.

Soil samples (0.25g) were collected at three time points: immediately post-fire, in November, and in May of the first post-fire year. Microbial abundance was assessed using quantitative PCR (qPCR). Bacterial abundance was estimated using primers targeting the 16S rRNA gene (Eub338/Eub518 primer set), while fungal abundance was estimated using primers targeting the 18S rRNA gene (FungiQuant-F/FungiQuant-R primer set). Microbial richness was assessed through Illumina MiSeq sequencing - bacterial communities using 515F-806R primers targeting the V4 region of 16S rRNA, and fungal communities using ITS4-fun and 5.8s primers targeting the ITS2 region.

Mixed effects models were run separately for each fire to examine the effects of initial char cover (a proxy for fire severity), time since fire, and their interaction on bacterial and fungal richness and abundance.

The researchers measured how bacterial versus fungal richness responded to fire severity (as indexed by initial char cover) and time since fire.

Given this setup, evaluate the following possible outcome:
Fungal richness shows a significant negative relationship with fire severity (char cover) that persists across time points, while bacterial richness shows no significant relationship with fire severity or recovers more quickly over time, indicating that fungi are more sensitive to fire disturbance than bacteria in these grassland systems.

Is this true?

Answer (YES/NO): NO